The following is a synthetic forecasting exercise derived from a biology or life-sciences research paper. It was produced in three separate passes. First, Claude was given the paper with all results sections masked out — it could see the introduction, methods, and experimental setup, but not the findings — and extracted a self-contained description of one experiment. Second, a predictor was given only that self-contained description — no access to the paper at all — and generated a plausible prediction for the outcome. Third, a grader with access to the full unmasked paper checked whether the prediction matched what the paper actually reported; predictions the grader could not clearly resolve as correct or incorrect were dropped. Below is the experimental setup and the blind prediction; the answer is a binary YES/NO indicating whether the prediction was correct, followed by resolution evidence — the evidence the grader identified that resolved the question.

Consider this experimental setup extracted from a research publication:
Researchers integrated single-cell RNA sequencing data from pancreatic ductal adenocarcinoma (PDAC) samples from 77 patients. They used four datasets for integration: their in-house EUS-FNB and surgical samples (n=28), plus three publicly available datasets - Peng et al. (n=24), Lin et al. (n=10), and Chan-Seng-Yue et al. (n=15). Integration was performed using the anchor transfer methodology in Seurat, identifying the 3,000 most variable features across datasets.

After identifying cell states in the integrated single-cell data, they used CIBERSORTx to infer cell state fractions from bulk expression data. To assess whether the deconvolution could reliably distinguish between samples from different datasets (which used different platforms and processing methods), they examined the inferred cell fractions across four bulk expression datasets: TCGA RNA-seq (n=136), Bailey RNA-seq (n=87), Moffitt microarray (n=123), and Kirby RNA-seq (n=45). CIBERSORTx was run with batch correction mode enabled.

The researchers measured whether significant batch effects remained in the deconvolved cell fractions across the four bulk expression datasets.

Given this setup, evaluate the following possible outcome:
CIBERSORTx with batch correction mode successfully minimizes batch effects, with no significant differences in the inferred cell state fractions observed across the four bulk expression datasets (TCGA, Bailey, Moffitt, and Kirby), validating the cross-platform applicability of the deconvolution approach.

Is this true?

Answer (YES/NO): NO